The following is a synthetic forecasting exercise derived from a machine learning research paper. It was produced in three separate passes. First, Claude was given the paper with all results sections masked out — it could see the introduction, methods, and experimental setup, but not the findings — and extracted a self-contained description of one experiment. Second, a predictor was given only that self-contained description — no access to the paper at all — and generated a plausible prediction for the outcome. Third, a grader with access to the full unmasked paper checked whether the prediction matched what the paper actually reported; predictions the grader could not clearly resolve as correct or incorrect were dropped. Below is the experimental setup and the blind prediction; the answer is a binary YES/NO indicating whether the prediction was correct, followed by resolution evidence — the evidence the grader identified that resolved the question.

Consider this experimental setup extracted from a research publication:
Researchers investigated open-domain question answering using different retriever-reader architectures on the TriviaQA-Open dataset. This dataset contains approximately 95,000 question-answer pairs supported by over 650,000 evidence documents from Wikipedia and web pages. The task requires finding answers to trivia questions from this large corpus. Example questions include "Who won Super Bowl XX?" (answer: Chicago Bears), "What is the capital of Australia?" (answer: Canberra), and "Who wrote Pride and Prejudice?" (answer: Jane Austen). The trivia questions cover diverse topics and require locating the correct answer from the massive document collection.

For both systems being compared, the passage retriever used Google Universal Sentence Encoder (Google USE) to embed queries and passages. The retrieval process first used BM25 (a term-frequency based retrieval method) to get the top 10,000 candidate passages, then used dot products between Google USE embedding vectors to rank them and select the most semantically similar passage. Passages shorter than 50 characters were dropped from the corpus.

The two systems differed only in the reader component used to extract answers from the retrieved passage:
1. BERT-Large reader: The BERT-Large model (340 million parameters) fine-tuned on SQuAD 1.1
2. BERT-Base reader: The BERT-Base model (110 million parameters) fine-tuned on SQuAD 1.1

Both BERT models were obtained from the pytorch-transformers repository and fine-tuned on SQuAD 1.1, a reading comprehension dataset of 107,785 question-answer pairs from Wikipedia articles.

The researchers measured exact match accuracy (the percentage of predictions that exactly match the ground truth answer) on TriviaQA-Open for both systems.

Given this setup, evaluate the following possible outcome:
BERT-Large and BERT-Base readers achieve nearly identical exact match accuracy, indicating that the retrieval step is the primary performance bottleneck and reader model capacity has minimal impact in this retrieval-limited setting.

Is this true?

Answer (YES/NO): YES